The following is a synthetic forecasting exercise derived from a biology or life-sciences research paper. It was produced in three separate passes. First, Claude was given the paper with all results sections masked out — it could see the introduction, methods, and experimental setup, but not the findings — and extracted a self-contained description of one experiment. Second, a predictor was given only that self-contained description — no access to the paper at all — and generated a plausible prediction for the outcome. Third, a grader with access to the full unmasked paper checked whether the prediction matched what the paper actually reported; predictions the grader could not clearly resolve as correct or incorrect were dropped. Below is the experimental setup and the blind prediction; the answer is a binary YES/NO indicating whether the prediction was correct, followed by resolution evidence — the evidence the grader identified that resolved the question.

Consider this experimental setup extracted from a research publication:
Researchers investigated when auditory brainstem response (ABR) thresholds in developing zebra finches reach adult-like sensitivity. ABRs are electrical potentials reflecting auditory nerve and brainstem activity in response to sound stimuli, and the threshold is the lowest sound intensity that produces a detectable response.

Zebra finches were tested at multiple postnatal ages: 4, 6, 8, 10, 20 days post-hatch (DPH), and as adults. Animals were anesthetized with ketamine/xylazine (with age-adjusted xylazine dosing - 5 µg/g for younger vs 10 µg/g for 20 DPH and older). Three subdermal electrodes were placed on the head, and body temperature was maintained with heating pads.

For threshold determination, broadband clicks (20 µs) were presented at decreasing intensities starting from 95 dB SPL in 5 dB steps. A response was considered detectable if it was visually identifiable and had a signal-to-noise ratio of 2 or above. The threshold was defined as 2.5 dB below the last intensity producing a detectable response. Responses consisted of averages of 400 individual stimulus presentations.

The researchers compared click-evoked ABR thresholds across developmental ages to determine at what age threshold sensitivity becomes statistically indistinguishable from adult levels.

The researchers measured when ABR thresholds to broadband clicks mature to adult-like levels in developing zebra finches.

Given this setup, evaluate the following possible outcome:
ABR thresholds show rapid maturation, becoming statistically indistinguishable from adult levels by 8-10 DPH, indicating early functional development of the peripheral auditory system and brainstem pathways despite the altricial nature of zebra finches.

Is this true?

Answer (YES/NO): YES